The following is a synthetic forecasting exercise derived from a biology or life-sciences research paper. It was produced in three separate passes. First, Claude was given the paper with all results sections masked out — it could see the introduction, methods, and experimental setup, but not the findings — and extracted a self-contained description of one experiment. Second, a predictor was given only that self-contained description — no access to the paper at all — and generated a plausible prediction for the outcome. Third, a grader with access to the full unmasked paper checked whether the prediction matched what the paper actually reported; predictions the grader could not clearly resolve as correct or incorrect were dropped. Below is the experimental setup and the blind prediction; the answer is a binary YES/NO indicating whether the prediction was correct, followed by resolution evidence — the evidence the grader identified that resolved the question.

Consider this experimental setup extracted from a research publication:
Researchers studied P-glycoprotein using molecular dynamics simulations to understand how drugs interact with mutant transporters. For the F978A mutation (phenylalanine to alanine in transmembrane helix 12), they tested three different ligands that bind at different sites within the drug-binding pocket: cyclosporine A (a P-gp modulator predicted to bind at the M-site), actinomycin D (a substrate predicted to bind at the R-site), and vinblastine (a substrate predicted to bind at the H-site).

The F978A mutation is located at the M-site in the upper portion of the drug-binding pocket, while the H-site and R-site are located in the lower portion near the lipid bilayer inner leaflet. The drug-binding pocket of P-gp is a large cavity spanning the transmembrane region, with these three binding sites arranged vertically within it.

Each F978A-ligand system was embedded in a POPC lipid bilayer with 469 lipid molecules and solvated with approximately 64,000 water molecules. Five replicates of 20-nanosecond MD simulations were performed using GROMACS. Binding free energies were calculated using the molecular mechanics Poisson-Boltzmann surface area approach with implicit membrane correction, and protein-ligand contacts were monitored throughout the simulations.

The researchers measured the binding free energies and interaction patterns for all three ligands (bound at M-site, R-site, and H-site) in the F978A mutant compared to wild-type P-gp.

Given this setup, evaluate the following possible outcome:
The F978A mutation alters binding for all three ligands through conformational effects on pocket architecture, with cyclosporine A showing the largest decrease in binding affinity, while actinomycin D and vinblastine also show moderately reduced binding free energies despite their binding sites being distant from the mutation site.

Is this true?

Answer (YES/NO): NO